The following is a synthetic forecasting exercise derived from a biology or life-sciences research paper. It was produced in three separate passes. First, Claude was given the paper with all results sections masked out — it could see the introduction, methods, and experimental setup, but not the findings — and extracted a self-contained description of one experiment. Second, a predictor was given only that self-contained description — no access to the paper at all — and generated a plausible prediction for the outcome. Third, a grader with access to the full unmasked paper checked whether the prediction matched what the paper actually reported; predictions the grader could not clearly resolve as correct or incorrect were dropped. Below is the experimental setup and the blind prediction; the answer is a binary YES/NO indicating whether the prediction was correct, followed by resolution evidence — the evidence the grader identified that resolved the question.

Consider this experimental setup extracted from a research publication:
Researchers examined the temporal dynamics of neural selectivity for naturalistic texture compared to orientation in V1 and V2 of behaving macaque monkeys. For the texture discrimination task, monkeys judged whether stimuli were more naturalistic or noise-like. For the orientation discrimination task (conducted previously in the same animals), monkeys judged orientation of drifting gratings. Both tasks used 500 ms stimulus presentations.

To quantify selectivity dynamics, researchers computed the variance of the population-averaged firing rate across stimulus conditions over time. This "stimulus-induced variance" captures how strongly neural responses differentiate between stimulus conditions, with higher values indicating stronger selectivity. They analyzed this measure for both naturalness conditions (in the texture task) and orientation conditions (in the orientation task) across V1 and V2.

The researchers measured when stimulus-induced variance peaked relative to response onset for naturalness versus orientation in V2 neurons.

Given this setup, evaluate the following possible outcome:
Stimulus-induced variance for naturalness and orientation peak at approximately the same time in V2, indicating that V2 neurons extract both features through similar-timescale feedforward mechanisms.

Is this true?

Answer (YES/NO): NO